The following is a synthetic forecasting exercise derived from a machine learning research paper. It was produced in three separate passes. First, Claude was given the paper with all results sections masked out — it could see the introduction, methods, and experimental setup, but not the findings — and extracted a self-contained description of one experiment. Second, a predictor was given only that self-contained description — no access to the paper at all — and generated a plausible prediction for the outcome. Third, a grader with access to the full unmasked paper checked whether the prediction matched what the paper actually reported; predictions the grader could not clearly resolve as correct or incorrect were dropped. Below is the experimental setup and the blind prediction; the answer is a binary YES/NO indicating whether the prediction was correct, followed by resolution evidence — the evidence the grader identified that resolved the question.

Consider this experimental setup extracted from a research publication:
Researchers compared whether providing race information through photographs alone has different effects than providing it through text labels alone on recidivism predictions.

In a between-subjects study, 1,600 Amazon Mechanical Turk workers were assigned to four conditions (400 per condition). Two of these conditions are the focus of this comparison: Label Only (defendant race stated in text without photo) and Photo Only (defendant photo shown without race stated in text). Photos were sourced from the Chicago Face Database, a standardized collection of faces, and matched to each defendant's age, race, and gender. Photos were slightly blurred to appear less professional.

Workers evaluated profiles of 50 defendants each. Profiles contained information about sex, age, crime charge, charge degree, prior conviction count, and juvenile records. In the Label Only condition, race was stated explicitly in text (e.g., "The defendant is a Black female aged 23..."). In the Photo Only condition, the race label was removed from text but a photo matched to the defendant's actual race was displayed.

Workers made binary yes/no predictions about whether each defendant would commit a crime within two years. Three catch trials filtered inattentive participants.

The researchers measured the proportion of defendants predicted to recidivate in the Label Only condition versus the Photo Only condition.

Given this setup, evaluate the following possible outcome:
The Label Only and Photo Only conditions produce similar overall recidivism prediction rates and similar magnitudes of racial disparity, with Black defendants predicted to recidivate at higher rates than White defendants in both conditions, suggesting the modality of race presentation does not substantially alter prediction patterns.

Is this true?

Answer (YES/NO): YES